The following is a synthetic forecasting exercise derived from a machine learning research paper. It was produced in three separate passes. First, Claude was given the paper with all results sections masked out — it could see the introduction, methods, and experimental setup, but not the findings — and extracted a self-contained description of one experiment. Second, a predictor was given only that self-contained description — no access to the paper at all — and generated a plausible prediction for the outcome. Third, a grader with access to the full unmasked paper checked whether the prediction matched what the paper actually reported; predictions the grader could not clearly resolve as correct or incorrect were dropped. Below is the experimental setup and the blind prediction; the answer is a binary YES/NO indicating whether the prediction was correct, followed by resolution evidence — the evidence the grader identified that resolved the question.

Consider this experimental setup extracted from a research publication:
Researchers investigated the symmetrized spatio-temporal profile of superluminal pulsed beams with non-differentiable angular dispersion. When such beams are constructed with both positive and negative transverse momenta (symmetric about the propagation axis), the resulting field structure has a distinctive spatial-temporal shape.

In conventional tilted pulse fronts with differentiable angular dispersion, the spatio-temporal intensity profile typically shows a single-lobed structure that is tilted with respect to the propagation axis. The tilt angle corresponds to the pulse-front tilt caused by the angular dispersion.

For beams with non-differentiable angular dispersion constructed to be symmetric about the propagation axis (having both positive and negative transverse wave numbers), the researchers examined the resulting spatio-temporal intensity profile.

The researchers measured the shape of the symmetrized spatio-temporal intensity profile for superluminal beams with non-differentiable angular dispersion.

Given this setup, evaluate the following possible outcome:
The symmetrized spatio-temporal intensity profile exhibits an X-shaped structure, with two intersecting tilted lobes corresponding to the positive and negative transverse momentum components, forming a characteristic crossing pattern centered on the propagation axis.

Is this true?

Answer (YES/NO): YES